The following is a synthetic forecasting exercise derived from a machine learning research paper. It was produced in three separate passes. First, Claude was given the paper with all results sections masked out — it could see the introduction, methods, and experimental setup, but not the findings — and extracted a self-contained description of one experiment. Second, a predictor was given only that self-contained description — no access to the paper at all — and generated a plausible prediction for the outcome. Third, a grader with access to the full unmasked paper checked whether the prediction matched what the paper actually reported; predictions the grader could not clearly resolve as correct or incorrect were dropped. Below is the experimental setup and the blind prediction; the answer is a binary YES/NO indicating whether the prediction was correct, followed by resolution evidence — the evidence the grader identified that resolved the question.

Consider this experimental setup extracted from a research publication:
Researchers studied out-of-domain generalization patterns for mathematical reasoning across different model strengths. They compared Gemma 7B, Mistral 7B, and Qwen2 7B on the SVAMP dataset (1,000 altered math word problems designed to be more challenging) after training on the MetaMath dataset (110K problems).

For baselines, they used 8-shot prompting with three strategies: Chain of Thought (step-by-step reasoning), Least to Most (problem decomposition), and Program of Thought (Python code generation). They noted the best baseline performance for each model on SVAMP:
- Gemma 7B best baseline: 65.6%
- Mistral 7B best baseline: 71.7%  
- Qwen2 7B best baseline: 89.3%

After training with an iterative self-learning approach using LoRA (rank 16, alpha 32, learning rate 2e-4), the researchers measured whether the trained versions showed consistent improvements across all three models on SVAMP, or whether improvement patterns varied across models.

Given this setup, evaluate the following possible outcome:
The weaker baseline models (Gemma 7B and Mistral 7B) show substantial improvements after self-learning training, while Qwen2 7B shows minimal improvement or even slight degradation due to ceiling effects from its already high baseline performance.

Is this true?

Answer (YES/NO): NO